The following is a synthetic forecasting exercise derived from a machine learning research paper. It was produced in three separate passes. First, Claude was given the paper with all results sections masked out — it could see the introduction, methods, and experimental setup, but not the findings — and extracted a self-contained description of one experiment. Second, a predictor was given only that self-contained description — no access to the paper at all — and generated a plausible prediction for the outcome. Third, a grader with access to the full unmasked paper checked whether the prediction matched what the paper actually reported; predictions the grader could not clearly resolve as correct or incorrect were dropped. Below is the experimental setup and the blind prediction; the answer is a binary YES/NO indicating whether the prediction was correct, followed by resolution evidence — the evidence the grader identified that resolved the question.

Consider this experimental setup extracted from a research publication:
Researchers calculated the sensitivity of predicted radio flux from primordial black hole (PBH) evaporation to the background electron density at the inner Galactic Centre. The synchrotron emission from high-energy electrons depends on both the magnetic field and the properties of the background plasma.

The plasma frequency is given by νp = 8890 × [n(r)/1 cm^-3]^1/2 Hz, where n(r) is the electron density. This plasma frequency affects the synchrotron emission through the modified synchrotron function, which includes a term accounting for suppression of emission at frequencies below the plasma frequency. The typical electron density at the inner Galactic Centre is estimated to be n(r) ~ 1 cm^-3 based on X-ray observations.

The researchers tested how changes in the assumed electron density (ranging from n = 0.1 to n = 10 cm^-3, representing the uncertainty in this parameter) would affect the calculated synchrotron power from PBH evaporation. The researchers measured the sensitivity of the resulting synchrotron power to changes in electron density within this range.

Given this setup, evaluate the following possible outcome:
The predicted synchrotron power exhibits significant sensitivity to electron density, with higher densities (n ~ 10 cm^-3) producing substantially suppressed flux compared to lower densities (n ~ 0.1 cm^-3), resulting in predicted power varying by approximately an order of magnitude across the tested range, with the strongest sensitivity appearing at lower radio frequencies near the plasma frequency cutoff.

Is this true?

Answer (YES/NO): NO